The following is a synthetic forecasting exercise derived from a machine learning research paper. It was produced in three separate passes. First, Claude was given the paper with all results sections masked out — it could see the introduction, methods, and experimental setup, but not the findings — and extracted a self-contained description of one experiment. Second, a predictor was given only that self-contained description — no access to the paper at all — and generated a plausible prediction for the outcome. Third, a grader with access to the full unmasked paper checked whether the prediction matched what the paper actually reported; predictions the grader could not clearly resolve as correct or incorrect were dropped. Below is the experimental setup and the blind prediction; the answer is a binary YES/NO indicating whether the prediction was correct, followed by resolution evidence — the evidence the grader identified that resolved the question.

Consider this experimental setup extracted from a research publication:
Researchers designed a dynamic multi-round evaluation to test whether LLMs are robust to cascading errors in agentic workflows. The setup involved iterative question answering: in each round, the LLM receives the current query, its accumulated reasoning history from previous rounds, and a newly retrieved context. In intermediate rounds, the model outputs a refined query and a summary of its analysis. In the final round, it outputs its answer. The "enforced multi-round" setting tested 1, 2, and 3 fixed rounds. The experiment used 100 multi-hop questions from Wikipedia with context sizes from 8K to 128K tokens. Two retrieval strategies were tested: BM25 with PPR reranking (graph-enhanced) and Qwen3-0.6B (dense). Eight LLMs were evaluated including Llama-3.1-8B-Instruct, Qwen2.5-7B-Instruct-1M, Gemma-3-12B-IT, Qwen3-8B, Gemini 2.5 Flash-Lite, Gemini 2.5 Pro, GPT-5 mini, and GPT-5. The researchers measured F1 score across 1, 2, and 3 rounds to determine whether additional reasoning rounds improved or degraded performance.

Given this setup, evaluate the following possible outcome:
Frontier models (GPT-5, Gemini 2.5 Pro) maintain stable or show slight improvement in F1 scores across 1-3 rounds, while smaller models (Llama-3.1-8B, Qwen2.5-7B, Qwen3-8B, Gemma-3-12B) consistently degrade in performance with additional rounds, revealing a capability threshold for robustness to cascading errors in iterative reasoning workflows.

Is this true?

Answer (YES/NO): NO